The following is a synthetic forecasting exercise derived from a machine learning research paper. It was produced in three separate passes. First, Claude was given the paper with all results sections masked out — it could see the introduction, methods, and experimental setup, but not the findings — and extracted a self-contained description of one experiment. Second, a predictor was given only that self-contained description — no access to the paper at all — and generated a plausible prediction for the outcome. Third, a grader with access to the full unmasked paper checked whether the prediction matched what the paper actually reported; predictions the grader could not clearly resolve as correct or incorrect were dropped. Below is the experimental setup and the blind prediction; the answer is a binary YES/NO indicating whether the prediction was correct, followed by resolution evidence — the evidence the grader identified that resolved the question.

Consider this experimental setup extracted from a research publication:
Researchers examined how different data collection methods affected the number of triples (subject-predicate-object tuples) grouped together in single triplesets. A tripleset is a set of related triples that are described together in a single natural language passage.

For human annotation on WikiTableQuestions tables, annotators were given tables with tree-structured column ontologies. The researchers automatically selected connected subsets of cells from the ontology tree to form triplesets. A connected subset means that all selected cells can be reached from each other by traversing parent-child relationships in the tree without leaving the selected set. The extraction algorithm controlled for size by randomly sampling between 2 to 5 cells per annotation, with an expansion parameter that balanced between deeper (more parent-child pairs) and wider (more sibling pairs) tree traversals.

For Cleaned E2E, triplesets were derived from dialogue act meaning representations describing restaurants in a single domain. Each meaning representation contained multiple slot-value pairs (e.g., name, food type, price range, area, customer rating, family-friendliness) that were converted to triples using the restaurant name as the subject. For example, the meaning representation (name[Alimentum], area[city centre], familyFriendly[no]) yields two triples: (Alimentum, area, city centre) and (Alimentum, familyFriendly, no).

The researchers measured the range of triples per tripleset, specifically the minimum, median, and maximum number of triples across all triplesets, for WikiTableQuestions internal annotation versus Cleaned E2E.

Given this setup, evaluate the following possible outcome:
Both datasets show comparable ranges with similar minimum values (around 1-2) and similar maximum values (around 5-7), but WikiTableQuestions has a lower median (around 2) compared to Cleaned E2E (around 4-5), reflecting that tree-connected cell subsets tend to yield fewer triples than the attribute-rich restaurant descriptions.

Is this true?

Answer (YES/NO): NO